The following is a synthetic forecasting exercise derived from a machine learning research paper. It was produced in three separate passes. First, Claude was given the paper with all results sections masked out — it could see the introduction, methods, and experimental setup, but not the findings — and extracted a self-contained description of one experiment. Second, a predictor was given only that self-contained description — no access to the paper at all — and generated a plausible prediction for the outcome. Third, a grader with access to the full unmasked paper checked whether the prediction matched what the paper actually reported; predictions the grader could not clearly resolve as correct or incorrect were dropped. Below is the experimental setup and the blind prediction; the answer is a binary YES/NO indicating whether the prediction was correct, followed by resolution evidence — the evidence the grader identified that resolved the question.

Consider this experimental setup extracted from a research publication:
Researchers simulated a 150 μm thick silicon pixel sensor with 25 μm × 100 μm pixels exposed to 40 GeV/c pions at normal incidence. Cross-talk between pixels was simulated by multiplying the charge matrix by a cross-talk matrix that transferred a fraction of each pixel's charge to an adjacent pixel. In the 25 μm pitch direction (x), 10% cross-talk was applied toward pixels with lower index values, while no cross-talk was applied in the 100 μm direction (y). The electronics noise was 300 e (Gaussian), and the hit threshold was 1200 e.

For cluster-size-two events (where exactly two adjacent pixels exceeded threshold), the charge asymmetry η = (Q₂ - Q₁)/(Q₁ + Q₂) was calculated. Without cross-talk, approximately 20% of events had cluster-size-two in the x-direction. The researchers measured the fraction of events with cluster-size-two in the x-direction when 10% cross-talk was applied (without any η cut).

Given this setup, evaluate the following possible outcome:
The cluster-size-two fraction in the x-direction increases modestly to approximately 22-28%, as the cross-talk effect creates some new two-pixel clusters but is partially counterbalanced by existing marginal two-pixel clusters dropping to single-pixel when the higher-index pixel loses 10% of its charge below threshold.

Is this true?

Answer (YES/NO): NO